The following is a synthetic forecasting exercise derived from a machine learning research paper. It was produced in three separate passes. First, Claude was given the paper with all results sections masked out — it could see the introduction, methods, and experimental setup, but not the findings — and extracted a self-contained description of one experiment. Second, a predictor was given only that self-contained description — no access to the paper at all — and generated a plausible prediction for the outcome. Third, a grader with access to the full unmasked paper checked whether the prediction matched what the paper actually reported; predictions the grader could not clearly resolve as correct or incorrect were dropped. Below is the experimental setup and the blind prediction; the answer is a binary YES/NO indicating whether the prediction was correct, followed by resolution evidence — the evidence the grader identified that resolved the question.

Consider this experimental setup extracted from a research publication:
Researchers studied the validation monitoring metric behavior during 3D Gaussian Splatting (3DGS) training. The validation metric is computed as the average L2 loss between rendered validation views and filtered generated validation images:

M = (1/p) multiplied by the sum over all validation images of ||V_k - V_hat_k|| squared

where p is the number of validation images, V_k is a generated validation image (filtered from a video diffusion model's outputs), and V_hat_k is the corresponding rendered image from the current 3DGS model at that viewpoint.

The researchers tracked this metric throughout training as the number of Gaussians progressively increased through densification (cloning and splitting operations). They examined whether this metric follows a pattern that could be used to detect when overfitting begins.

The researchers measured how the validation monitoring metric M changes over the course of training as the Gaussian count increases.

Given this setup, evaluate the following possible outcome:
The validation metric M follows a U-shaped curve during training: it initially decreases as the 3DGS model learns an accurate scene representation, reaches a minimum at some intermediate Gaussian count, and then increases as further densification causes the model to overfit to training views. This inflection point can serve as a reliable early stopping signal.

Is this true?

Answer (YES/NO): YES